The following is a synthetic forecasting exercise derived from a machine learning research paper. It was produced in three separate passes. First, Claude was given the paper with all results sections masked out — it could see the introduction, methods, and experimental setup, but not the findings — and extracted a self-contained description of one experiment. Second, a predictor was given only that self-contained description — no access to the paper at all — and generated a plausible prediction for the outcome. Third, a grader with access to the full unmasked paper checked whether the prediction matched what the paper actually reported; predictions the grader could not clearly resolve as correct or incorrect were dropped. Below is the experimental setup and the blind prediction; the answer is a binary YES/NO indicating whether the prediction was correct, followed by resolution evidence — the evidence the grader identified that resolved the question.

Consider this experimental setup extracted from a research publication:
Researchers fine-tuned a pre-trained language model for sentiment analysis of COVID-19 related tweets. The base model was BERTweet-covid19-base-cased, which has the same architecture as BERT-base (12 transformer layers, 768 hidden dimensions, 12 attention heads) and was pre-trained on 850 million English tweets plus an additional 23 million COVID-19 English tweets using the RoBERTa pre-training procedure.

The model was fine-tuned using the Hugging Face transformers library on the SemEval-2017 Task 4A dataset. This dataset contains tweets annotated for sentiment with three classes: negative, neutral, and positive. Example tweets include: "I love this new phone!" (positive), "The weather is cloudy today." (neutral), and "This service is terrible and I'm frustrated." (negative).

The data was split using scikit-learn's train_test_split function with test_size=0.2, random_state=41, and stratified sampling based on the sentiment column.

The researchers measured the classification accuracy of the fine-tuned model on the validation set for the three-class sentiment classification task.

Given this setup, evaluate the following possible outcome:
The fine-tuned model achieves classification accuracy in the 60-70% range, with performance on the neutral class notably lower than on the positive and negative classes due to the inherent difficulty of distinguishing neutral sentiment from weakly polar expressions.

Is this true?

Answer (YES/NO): NO